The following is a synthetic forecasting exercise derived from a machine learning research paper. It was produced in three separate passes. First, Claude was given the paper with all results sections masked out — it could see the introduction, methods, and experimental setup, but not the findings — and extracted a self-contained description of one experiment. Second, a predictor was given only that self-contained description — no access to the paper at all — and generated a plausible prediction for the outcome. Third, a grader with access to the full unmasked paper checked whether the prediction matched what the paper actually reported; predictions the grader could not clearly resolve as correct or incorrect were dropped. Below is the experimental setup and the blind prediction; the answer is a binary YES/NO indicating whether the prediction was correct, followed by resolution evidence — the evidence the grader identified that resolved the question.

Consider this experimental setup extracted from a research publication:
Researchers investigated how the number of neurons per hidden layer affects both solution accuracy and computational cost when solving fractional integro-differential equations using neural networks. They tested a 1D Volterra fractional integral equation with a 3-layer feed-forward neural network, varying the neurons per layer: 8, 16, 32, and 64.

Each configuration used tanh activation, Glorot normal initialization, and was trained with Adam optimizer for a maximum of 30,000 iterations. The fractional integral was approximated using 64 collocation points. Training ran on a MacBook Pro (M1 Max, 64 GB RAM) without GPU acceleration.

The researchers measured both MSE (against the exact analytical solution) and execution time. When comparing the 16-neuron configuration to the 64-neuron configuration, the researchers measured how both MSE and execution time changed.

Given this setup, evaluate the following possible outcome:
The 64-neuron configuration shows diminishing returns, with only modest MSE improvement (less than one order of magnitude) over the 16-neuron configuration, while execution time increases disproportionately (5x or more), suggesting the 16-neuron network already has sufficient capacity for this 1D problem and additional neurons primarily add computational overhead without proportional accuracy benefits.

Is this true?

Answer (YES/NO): NO